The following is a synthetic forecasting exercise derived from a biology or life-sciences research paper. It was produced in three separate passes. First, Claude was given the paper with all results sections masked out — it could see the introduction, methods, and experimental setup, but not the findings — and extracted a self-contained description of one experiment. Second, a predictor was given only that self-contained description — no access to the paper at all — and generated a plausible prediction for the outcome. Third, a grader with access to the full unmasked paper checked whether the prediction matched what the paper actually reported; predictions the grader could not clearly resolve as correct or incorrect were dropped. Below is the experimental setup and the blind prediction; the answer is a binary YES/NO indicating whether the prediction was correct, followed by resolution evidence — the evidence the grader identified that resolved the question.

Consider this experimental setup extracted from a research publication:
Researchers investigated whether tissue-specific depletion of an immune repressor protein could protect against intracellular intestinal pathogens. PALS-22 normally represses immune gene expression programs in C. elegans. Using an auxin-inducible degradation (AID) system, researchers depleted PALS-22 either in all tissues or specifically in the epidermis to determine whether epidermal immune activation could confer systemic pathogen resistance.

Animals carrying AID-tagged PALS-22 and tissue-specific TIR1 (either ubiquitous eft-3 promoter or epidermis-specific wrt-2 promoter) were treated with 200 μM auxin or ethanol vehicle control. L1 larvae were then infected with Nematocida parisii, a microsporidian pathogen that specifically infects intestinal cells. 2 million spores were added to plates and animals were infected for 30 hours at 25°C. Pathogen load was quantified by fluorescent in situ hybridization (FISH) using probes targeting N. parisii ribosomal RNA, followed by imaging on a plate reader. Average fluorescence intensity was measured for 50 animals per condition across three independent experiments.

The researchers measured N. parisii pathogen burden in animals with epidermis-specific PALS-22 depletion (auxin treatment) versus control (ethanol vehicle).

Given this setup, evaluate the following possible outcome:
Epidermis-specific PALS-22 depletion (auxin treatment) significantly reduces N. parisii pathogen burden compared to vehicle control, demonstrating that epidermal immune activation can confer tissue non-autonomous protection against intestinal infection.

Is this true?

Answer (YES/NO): YES